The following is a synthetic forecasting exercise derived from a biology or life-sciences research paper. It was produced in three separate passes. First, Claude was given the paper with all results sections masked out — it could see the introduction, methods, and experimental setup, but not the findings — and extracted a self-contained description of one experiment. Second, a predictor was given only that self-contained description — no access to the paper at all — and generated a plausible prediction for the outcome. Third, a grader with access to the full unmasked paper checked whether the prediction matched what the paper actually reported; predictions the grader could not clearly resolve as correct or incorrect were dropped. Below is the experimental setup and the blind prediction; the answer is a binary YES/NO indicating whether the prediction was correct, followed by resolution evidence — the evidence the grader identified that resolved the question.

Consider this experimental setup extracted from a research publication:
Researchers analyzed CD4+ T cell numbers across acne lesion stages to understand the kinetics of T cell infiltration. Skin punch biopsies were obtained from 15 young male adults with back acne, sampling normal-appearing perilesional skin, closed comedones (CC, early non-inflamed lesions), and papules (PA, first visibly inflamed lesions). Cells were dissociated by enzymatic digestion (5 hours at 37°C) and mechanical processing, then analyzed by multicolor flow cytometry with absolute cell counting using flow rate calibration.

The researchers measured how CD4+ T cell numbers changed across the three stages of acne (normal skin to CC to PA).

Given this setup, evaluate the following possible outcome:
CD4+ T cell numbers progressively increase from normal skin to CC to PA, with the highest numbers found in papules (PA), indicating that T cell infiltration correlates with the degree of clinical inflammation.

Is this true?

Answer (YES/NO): YES